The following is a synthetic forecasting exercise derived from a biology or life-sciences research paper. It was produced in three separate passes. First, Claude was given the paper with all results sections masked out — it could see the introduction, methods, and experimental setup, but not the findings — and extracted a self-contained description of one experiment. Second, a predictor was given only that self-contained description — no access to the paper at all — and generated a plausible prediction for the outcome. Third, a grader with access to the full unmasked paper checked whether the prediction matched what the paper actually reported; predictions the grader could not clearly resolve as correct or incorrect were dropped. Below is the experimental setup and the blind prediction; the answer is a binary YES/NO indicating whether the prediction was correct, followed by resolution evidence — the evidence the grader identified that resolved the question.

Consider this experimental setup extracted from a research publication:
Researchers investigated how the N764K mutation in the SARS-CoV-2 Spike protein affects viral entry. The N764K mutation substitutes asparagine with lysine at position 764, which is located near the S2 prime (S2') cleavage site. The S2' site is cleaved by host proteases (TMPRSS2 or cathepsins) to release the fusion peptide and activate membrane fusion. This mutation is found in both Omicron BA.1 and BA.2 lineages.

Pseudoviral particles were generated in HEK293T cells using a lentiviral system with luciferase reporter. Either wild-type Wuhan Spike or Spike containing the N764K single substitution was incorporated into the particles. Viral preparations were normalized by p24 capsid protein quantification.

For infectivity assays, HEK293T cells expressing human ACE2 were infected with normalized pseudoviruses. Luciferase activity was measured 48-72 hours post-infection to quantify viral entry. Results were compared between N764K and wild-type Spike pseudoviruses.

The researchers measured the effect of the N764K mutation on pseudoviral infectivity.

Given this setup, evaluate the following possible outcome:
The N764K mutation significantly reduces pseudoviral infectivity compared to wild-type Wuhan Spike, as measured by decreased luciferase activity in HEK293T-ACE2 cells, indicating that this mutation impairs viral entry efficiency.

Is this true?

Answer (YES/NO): NO